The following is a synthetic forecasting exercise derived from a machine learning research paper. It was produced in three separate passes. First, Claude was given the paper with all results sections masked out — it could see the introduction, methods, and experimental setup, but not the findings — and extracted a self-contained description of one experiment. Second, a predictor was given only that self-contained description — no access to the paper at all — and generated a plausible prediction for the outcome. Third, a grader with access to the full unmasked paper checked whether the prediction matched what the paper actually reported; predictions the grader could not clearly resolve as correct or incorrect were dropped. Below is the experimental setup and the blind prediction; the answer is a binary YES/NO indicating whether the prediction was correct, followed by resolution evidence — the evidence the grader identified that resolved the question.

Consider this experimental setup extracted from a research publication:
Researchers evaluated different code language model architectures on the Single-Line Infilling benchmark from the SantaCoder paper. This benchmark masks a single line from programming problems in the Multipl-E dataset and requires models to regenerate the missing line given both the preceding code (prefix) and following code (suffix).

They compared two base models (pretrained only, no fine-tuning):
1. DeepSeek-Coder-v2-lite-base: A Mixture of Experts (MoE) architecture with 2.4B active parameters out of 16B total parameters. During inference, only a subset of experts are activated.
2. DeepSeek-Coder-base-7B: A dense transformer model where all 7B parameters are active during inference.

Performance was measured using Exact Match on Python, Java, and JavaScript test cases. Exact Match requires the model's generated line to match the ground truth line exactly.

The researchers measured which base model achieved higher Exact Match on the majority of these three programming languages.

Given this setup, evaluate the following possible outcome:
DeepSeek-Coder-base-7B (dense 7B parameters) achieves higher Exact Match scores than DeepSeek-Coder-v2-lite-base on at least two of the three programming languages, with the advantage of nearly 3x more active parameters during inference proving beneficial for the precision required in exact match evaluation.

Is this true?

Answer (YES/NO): NO